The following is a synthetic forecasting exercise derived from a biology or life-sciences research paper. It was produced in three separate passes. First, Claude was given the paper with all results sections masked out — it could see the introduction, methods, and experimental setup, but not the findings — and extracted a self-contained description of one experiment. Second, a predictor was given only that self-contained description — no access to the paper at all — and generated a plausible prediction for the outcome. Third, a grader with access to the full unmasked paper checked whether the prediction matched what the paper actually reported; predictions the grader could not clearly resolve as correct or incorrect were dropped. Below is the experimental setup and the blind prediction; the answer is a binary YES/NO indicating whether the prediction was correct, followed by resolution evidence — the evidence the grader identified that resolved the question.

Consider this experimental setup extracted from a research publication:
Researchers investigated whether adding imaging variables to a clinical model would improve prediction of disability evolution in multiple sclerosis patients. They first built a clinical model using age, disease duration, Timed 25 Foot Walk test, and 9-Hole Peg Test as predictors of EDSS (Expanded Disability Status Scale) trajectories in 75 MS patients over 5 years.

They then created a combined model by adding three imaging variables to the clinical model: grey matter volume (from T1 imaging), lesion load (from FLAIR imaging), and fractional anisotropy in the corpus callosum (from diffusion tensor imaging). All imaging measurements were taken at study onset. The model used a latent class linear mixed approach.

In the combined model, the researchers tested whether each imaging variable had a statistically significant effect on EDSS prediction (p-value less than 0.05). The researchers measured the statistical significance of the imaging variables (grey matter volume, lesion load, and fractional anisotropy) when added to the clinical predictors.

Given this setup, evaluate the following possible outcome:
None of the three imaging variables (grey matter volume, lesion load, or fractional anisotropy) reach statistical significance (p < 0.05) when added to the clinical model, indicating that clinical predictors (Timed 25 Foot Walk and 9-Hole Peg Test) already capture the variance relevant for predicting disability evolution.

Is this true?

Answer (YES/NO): YES